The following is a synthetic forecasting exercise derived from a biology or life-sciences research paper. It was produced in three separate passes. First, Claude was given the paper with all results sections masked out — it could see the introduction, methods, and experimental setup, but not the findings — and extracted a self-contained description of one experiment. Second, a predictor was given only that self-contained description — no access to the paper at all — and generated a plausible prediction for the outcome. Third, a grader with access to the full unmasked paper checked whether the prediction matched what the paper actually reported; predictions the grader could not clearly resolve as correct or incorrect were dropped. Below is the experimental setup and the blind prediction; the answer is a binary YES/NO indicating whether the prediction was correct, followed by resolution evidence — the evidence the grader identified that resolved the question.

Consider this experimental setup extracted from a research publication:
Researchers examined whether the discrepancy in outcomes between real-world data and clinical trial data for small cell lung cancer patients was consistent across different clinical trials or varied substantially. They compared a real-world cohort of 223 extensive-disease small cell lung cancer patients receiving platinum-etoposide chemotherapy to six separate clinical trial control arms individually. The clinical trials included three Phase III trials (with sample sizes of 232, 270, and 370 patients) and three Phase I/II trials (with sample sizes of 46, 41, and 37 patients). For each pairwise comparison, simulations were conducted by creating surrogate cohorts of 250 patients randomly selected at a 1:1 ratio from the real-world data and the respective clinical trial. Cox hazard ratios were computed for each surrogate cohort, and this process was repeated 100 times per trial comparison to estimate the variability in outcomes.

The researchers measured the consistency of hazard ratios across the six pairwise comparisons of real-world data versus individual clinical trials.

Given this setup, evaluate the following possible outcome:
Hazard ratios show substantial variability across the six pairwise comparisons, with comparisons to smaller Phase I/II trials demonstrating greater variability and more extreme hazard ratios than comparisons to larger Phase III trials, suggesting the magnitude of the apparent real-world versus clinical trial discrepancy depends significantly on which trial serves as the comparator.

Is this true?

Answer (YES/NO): NO